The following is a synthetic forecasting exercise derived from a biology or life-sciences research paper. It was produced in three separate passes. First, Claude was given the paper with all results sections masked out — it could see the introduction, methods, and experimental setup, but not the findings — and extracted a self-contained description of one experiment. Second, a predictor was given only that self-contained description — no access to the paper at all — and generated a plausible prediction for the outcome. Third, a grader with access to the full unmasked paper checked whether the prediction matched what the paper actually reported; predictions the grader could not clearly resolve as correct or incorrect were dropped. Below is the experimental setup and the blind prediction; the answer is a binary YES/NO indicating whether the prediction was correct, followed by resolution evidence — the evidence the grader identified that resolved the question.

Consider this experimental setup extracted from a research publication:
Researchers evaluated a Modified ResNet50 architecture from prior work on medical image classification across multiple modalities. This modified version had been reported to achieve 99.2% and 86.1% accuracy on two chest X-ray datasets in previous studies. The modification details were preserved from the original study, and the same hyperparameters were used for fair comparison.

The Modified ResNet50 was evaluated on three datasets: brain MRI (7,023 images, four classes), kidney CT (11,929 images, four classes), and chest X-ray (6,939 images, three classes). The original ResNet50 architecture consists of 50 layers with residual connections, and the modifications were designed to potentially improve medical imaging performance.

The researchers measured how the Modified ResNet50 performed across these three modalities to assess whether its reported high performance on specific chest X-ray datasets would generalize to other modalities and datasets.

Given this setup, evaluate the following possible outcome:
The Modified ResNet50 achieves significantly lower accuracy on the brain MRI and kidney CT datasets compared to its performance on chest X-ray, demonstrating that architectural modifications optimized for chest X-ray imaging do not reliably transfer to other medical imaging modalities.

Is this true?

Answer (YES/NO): NO